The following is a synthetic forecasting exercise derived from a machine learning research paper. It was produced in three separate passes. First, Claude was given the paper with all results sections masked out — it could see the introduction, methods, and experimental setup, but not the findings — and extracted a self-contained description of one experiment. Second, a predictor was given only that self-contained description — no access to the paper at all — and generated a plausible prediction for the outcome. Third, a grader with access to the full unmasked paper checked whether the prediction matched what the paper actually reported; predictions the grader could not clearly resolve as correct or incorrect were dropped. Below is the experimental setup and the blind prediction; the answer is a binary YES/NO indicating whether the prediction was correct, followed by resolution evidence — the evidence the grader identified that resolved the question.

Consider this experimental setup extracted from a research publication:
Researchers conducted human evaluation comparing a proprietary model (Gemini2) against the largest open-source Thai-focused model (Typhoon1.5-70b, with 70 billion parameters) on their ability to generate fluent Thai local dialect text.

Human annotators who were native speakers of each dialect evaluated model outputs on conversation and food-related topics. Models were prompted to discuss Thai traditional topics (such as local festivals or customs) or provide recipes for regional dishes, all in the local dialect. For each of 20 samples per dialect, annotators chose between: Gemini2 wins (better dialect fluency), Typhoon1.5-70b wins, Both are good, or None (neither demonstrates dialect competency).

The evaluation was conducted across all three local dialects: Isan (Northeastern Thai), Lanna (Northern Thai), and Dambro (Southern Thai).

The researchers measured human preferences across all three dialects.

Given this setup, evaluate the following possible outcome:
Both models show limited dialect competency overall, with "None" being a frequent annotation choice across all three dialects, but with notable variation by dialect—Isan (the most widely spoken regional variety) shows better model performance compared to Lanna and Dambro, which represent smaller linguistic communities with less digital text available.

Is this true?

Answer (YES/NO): NO